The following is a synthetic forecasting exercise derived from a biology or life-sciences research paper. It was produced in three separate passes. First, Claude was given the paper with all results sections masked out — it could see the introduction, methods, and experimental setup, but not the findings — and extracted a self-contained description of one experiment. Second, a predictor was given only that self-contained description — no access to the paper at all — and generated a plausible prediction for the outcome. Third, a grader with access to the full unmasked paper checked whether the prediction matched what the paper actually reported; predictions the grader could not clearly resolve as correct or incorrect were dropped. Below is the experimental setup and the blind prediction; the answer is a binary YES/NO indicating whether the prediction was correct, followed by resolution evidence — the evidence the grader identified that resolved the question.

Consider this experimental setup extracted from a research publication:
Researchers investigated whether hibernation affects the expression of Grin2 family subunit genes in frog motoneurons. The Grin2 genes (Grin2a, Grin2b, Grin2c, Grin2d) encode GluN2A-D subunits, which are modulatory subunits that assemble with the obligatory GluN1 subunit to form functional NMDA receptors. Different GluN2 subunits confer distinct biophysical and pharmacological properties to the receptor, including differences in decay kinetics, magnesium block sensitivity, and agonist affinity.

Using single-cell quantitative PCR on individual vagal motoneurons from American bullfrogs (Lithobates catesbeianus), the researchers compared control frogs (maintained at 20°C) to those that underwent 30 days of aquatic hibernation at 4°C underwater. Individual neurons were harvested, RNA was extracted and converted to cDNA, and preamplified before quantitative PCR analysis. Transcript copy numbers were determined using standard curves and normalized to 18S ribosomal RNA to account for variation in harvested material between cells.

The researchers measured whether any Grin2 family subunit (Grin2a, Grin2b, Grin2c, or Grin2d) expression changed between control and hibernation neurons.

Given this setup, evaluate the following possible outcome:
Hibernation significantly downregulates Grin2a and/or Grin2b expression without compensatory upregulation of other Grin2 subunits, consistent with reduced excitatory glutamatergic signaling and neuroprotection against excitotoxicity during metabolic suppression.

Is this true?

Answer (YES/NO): NO